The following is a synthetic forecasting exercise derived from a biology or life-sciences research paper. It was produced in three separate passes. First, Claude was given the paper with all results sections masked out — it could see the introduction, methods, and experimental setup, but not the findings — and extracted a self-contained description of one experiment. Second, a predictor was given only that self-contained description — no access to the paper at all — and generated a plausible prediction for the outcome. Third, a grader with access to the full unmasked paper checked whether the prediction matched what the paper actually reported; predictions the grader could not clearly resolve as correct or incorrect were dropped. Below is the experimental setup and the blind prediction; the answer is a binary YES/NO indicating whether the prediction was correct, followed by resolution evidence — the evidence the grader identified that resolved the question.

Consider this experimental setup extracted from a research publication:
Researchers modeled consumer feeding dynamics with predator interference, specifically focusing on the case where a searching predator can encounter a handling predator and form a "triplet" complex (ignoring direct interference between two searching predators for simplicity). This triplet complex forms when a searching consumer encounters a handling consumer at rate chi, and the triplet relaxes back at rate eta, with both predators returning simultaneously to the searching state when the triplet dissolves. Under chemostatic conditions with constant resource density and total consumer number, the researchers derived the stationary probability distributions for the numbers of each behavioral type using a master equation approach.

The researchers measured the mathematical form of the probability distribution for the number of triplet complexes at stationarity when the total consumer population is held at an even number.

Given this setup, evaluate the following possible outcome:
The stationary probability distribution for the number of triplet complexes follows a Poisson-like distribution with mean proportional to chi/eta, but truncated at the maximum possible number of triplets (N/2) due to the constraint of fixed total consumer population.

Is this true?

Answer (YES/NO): NO